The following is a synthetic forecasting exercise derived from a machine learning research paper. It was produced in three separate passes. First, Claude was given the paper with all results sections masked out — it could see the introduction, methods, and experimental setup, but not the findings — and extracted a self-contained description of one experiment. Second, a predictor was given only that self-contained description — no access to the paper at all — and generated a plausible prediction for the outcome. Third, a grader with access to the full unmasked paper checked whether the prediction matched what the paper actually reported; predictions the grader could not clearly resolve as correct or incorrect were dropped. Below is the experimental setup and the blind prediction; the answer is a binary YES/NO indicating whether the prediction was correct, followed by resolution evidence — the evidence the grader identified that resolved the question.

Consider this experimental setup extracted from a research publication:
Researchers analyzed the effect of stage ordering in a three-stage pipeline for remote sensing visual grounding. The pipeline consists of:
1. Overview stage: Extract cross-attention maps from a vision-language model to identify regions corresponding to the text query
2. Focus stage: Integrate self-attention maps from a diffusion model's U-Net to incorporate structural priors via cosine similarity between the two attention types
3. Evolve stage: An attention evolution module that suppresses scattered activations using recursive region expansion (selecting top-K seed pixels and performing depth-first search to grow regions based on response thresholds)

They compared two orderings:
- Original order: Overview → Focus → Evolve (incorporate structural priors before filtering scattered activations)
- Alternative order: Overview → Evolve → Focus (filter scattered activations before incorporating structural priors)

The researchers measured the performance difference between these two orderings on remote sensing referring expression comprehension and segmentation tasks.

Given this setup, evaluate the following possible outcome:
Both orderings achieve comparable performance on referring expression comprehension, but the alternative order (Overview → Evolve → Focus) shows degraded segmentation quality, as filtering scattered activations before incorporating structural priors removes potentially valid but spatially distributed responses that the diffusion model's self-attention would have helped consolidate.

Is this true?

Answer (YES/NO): NO